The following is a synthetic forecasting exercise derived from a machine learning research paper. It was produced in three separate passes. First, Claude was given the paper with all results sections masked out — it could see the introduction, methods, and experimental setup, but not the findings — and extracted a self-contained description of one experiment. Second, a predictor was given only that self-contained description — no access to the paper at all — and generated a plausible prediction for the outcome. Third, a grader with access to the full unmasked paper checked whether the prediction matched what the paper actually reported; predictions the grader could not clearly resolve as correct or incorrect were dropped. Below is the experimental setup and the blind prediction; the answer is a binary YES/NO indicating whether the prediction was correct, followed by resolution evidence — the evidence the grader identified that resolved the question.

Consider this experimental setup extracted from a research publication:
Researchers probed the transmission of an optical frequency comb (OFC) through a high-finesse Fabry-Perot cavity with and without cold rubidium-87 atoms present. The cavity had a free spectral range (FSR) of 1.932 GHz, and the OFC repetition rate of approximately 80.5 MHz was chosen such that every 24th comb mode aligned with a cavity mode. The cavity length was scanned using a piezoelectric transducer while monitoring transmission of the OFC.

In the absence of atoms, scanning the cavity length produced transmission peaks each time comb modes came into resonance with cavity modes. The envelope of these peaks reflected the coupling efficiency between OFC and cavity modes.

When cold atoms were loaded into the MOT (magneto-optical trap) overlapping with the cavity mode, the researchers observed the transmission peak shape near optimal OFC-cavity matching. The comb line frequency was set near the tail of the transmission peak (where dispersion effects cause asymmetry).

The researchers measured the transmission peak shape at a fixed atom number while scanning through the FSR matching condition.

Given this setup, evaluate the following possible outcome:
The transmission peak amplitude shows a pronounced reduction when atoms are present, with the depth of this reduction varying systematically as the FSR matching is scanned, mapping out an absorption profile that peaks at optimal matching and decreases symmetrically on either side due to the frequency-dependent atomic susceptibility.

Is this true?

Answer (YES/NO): NO